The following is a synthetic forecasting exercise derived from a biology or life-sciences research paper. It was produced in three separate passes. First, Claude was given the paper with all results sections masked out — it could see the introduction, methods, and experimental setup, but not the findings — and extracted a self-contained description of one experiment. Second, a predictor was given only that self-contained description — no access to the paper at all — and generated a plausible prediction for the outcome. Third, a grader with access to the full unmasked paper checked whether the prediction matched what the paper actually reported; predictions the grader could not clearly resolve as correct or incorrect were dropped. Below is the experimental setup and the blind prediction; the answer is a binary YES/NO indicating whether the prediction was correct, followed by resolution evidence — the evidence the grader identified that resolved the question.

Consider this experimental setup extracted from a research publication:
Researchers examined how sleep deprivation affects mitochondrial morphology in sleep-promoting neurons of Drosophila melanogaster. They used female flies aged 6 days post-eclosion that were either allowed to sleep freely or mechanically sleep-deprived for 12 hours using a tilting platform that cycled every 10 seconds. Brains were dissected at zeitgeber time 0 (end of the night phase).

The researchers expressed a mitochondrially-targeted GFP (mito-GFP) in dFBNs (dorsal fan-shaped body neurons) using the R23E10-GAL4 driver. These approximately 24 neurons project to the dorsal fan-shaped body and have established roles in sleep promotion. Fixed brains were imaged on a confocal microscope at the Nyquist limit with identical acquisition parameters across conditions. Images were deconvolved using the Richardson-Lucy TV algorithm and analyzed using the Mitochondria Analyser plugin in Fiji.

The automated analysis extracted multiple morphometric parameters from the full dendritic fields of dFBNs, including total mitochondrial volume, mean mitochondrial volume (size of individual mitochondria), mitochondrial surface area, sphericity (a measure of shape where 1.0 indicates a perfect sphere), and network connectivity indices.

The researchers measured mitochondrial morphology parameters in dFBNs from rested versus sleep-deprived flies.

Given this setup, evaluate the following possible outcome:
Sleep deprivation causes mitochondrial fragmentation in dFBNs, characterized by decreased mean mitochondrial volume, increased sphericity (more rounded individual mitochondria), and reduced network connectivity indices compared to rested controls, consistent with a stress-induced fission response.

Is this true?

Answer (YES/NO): YES